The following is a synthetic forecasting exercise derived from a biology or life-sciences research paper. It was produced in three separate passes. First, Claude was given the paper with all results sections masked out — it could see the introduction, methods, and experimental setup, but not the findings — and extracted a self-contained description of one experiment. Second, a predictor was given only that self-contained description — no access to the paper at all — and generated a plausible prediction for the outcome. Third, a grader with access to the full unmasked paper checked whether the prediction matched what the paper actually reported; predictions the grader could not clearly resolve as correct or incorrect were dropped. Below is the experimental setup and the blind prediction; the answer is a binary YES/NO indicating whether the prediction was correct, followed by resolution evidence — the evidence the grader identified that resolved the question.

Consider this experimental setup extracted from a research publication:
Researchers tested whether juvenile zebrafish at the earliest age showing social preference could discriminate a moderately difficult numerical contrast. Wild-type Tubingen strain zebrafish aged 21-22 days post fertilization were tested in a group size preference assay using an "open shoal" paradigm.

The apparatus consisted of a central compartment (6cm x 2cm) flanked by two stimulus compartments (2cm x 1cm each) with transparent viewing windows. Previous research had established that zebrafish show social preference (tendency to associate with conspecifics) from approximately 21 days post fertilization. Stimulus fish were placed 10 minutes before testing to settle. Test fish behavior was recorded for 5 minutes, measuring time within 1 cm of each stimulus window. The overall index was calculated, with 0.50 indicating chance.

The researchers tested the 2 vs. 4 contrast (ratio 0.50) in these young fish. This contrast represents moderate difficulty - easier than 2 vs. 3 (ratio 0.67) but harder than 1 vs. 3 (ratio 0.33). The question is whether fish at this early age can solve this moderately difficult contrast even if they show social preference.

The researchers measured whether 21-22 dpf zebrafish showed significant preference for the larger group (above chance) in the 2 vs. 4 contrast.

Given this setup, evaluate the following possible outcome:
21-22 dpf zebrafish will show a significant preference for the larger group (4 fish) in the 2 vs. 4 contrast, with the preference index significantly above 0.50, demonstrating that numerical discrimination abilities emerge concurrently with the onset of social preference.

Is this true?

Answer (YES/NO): NO